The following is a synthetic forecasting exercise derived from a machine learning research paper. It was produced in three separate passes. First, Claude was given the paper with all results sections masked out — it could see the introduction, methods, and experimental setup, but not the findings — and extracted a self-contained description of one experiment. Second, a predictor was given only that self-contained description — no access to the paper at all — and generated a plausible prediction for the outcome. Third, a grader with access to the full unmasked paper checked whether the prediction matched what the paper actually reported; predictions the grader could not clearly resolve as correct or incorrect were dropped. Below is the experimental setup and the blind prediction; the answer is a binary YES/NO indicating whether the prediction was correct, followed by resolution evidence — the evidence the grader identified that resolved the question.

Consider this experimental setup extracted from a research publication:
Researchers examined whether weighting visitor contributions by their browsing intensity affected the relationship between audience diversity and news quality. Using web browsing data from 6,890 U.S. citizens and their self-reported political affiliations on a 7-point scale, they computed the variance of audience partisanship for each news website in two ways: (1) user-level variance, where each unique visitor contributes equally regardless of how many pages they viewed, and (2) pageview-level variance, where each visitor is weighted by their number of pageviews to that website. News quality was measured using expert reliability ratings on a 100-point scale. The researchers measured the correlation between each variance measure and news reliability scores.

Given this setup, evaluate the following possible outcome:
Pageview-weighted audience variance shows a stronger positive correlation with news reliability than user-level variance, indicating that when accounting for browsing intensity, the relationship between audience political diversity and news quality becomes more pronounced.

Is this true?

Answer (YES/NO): NO